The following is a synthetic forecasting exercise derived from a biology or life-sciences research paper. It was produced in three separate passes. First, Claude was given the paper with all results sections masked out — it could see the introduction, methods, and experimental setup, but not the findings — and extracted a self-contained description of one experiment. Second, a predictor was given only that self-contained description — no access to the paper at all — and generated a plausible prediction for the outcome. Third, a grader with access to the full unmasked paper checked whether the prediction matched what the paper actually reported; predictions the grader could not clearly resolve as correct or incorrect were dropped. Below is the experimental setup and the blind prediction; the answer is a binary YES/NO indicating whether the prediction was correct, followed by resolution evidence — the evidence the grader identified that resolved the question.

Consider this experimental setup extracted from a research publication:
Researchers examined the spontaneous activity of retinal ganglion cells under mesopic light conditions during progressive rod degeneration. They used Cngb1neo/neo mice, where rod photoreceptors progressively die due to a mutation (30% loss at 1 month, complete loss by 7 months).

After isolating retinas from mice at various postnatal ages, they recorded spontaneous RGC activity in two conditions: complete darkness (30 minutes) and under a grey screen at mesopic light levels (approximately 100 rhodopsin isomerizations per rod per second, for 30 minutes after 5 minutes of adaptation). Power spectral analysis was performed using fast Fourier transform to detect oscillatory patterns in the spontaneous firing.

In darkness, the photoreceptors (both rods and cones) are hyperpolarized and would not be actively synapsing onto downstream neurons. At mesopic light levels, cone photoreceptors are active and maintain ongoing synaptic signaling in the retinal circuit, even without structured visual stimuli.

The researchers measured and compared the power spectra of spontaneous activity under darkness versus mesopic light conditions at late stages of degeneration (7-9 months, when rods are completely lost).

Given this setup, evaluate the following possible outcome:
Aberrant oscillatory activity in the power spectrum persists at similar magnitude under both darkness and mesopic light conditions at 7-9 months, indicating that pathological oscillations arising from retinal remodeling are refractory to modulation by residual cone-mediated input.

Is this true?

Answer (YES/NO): NO